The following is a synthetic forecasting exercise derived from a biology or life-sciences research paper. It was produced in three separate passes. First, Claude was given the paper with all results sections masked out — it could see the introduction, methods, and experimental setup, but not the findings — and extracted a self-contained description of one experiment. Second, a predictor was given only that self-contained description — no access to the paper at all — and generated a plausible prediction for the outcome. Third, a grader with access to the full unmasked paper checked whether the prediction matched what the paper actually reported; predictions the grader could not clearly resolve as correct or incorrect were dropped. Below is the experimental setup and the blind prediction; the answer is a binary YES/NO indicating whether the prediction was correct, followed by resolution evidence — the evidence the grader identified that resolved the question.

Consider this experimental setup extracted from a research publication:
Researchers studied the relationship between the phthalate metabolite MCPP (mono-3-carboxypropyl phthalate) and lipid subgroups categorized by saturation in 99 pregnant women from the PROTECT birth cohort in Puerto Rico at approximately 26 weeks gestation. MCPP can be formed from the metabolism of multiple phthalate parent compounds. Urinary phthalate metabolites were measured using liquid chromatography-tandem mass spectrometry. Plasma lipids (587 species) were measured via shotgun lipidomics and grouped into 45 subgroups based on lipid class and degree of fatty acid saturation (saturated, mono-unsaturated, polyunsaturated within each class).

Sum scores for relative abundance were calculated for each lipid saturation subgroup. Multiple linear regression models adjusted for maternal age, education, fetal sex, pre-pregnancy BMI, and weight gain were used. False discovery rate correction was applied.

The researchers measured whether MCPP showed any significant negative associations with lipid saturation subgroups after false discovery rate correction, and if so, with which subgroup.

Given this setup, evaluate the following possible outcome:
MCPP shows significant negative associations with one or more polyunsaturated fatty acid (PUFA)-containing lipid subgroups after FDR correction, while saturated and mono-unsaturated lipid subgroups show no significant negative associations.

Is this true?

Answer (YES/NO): NO